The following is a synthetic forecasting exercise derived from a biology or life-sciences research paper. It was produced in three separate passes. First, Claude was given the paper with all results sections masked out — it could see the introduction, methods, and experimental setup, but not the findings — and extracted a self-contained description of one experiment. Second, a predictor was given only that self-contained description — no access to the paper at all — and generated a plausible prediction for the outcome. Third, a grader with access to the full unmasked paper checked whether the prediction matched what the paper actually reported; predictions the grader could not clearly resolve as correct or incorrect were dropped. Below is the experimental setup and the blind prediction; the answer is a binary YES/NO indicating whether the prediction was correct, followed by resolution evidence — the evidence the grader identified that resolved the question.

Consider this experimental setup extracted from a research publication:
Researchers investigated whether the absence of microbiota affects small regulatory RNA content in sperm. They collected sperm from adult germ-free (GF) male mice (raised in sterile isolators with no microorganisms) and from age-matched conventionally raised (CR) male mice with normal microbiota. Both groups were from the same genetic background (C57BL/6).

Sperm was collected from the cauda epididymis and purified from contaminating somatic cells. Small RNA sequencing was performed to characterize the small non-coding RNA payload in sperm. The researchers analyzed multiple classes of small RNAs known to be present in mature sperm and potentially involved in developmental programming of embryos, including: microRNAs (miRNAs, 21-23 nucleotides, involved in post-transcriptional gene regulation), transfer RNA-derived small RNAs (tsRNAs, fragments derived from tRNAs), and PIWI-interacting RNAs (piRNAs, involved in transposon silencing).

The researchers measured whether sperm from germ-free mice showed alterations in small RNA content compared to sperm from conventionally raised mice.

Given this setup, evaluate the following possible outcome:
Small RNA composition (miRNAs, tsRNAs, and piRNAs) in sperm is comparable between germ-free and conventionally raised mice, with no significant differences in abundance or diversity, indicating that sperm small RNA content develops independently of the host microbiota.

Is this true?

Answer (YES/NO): NO